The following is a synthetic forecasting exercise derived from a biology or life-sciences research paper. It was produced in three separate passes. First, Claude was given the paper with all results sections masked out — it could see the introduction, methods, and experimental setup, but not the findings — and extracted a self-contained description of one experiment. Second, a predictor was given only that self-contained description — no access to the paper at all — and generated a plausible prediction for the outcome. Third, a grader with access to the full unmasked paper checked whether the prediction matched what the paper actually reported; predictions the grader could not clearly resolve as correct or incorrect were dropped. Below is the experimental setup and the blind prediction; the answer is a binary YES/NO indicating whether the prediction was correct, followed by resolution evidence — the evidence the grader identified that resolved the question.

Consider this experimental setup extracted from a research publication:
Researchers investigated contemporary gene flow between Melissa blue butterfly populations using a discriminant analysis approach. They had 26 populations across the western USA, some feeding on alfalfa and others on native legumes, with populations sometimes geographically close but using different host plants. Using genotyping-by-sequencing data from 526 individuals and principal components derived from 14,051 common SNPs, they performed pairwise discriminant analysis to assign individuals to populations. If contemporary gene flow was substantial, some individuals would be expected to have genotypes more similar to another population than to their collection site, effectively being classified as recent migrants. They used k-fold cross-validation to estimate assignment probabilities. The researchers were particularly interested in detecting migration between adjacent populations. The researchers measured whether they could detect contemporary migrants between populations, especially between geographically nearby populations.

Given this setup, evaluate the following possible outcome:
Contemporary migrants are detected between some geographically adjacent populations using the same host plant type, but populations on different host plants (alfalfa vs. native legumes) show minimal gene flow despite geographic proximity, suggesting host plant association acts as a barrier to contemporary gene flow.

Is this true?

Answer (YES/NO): NO